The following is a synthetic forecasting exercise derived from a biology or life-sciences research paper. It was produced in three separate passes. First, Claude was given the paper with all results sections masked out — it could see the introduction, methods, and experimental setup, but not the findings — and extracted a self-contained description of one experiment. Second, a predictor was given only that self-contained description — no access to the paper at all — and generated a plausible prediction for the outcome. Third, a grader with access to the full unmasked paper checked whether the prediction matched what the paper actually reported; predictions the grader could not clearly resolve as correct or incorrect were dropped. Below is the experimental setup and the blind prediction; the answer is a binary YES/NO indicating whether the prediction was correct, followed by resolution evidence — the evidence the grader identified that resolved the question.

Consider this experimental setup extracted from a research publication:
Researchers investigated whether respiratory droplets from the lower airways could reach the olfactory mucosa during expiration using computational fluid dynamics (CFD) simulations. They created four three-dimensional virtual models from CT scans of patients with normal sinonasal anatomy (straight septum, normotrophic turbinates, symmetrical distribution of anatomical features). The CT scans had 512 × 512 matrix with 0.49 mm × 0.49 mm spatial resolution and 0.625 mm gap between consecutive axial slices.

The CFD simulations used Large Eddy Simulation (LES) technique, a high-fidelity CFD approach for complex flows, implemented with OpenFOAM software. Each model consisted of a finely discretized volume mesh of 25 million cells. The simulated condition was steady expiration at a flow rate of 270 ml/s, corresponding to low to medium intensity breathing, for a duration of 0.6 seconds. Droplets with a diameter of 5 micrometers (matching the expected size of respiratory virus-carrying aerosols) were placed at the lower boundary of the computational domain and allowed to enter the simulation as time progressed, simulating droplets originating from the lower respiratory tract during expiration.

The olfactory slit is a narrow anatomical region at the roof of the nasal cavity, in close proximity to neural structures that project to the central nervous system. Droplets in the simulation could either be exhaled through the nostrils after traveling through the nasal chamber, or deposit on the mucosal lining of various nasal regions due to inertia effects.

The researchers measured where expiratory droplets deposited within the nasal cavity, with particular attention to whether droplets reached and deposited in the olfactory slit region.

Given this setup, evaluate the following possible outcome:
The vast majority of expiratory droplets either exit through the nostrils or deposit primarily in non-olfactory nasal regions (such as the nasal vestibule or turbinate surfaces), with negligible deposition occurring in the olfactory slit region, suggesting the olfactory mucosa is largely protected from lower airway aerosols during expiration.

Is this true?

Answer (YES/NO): NO